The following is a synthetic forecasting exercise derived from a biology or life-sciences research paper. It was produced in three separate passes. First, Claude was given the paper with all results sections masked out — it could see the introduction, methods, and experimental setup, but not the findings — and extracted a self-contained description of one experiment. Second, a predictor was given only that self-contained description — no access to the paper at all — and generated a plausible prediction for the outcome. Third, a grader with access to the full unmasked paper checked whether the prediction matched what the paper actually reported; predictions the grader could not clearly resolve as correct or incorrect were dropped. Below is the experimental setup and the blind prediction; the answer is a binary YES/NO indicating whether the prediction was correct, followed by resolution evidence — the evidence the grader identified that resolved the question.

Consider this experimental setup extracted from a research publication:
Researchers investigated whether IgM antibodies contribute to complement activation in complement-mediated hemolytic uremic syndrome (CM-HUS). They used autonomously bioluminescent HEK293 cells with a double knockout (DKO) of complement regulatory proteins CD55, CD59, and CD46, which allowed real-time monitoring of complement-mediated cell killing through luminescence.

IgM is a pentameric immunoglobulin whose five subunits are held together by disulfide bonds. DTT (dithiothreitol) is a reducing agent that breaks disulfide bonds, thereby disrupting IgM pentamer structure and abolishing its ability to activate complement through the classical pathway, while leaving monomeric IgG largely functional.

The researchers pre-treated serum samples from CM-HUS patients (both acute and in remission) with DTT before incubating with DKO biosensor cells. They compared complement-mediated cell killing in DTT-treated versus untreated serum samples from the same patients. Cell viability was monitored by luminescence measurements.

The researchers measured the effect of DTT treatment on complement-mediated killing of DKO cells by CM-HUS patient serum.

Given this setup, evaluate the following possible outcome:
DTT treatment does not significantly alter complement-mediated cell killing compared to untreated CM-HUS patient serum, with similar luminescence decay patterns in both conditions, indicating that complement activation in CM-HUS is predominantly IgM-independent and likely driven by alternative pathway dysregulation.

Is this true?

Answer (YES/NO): NO